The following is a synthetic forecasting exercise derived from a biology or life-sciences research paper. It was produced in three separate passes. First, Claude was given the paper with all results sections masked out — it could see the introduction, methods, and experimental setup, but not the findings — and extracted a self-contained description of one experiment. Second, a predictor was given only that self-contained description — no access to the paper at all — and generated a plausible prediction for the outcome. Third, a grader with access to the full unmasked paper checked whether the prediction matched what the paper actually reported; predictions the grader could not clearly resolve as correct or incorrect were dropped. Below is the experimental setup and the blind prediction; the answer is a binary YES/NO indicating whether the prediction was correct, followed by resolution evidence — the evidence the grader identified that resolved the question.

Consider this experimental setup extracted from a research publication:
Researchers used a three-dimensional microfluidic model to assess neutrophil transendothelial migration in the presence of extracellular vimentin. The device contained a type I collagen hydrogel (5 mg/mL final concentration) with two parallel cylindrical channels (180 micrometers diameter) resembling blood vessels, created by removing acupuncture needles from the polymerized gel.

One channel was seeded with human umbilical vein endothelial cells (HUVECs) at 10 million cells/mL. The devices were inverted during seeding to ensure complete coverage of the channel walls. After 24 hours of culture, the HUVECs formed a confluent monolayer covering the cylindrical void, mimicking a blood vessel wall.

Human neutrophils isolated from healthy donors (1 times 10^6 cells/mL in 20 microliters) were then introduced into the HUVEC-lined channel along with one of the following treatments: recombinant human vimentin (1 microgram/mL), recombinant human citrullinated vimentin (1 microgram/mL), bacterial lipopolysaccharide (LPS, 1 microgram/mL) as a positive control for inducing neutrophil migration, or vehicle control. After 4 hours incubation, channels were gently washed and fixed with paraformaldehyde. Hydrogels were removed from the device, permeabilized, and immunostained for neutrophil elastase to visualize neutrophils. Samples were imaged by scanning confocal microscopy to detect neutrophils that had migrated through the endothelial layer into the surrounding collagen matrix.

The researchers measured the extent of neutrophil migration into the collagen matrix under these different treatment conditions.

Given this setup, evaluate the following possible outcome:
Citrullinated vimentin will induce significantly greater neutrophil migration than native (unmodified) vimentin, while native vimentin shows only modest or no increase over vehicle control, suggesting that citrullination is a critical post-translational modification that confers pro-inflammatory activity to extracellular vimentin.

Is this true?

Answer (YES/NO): NO